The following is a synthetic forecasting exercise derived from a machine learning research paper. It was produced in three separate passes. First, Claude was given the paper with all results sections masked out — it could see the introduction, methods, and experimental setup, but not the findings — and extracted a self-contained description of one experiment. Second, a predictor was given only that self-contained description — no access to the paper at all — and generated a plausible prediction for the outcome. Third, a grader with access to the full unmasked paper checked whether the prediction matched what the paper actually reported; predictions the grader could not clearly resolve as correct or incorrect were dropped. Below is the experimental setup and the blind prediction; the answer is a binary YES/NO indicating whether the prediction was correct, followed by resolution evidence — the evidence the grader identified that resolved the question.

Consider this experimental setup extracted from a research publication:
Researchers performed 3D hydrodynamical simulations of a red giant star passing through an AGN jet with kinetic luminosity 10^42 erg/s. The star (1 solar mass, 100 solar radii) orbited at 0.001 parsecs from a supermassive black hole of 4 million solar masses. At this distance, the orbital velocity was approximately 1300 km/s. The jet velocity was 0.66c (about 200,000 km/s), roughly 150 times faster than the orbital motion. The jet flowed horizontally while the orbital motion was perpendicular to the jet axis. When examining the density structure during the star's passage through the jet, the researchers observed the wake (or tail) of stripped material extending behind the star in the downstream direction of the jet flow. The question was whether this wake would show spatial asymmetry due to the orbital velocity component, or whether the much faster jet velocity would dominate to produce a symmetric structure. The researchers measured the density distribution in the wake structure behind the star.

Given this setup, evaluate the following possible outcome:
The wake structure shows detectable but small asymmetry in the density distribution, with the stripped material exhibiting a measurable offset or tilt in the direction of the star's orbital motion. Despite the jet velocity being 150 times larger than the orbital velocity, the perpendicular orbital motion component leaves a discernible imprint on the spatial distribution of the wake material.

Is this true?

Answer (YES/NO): YES